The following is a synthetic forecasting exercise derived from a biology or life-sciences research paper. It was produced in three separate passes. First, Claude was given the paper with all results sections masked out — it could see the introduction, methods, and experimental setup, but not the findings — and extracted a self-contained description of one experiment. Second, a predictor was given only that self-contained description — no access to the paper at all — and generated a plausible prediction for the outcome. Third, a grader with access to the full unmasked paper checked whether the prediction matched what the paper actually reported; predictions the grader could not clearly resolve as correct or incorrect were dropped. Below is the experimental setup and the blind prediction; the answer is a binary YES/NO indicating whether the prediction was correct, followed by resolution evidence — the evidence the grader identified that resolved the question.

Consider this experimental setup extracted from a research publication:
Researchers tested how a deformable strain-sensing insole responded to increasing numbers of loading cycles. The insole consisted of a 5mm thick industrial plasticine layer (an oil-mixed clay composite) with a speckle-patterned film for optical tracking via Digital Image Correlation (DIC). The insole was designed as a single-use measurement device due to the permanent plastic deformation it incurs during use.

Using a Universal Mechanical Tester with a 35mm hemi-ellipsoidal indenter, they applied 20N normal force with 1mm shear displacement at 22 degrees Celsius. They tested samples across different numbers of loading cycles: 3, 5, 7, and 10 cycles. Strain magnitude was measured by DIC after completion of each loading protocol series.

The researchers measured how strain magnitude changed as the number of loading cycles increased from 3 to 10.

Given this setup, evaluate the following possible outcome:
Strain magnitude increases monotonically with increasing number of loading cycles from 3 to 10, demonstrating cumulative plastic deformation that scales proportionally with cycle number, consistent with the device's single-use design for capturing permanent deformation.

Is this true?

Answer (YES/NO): YES